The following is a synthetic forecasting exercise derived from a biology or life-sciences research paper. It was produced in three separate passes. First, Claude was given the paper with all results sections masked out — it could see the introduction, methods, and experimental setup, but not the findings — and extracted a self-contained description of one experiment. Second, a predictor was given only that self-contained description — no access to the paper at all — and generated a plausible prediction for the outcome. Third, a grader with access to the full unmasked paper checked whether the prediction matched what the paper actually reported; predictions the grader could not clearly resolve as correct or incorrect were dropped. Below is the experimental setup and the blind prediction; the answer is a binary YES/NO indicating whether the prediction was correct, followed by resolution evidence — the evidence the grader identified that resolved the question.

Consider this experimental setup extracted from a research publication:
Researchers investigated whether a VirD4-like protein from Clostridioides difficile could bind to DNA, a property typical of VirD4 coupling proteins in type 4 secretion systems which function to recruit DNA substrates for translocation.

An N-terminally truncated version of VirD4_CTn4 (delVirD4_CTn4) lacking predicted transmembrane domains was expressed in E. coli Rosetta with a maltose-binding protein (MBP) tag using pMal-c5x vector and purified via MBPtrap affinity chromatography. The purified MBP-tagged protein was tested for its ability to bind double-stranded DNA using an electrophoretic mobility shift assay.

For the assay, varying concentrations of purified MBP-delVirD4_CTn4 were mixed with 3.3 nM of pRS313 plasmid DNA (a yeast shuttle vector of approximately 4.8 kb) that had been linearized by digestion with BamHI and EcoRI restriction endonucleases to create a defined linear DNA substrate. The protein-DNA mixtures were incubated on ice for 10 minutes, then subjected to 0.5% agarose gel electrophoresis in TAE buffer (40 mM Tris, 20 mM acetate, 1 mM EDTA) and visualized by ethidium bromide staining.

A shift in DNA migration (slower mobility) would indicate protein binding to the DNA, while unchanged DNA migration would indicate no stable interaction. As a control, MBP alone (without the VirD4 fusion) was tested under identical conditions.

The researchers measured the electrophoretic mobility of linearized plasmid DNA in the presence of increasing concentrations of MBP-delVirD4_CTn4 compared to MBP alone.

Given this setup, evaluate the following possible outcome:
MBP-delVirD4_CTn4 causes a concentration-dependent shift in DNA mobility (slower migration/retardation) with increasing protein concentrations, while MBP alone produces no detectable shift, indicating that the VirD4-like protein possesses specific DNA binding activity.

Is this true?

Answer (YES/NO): YES